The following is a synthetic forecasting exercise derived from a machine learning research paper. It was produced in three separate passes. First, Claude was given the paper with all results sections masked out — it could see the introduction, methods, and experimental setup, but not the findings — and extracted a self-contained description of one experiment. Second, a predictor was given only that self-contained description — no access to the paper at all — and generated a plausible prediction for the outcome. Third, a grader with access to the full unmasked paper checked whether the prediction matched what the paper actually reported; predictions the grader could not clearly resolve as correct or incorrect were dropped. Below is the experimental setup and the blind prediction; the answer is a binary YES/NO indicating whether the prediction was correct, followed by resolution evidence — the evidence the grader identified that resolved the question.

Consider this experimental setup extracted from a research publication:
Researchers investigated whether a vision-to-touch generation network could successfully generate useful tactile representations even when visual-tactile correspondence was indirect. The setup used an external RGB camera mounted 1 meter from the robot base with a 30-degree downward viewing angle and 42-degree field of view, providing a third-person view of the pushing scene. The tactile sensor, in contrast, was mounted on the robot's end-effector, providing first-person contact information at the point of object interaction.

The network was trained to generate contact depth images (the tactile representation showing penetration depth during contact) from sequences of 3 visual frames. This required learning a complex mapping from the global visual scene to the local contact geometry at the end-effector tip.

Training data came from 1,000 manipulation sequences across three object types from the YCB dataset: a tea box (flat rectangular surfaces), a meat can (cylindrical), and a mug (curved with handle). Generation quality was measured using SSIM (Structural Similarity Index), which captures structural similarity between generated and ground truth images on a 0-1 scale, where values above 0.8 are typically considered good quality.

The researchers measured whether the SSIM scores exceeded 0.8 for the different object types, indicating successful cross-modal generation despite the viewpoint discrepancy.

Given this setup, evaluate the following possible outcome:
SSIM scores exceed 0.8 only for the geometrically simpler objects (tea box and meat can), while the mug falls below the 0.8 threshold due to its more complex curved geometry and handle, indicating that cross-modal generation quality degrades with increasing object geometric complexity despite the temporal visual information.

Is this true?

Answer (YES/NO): NO